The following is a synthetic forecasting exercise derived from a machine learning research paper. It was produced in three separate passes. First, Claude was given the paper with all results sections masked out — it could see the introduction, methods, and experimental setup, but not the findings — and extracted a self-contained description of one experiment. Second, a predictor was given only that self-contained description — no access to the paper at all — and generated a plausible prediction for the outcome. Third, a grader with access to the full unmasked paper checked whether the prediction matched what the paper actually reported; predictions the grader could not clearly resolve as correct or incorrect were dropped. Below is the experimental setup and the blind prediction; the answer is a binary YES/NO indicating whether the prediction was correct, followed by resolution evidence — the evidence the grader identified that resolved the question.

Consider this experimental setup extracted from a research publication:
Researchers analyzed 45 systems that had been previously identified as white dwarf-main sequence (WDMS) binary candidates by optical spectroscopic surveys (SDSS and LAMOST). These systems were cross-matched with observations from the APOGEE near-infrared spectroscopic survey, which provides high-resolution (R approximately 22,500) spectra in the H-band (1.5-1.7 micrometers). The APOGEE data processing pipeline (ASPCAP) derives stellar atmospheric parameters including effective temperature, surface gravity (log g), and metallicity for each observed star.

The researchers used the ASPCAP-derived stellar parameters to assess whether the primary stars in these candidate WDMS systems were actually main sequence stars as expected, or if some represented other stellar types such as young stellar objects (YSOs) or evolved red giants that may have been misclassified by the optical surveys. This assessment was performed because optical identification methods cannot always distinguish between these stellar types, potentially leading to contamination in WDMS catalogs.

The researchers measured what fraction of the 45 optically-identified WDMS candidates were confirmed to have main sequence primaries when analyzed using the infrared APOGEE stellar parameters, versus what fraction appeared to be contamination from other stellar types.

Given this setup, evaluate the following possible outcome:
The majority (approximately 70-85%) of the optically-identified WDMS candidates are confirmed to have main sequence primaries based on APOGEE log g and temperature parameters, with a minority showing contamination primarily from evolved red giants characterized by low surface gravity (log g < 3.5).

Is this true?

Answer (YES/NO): NO